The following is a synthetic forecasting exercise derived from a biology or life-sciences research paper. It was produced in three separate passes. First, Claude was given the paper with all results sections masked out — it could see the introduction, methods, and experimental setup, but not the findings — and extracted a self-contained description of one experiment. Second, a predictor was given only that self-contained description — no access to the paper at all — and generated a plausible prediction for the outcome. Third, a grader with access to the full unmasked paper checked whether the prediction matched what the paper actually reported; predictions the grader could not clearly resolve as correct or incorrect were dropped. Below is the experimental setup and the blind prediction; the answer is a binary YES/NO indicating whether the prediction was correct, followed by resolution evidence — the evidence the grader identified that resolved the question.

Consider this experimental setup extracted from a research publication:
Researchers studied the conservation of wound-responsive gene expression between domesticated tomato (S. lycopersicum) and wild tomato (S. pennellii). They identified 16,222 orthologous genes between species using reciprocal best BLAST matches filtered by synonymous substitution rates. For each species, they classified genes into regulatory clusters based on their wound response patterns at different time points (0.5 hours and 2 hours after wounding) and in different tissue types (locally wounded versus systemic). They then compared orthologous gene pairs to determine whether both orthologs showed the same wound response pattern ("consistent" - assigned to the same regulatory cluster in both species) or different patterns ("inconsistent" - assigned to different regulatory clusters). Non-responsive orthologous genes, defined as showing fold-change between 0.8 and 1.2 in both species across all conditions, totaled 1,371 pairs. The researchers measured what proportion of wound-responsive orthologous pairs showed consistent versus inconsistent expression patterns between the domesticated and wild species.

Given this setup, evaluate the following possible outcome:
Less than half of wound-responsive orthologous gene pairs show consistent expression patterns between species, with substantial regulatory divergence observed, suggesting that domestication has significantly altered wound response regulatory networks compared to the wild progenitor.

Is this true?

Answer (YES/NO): YES